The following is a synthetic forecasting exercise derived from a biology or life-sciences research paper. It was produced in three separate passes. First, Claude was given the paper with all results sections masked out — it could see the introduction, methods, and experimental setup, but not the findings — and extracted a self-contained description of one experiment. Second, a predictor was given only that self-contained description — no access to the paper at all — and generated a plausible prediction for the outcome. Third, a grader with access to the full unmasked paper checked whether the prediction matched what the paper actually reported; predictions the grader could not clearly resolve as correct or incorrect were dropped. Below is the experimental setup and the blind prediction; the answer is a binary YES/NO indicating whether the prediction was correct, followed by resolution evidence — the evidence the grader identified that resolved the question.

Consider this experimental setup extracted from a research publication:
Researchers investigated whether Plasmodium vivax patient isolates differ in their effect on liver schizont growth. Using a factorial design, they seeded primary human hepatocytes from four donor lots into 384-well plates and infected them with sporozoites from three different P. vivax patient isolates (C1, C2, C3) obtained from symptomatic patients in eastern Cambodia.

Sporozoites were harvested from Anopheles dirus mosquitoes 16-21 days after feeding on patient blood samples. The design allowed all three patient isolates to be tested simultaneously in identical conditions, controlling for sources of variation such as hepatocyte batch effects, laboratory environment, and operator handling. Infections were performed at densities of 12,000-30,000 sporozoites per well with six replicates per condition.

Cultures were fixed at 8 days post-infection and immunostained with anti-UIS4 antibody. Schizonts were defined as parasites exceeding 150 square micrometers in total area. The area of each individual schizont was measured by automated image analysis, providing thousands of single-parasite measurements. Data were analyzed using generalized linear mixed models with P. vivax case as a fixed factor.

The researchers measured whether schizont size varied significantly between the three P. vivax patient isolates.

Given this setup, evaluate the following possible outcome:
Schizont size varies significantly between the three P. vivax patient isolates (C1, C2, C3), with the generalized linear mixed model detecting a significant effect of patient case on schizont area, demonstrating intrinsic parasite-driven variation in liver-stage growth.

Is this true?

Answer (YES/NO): YES